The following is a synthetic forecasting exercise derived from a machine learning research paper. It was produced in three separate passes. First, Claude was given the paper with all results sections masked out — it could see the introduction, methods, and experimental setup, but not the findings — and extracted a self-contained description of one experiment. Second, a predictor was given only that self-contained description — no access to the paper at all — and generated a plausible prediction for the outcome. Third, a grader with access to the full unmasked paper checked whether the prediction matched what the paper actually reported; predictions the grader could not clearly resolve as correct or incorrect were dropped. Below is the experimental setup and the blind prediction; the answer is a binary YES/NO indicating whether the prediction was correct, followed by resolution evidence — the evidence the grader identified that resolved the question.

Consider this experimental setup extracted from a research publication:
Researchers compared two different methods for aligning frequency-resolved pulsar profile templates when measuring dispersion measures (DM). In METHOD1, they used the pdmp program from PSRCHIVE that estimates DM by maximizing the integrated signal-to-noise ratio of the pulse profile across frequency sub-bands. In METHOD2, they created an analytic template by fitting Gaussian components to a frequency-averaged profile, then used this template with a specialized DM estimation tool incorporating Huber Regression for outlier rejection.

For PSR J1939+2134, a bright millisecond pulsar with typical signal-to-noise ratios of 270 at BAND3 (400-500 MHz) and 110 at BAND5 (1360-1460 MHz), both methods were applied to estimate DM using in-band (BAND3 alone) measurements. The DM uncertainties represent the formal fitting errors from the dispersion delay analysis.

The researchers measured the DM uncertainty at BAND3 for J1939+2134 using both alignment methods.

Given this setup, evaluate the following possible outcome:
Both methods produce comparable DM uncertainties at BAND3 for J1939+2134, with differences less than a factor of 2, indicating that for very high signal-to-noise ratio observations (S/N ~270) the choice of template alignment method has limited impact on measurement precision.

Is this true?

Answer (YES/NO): YES